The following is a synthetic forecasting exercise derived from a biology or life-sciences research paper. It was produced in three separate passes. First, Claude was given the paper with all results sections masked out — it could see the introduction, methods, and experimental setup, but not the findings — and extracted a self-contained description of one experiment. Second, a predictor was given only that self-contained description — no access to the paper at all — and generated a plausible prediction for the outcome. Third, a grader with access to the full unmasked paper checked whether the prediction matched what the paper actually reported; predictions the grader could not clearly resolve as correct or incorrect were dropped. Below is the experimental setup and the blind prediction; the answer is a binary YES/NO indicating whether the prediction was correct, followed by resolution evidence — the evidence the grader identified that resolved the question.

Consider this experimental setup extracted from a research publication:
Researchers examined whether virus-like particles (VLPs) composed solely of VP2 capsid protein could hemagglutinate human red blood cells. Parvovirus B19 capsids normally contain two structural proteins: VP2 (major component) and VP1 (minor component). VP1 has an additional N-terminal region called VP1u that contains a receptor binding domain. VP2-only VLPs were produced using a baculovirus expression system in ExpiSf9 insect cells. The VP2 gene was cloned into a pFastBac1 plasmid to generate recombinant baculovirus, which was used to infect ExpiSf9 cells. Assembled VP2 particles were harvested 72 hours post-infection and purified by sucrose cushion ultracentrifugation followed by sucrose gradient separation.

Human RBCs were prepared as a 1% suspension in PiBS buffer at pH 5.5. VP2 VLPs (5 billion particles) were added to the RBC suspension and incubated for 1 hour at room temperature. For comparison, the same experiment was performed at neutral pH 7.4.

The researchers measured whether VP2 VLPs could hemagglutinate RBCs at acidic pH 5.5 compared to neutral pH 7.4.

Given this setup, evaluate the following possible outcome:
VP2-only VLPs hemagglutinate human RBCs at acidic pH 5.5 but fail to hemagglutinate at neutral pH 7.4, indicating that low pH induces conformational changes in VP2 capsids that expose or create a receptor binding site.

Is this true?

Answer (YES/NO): YES